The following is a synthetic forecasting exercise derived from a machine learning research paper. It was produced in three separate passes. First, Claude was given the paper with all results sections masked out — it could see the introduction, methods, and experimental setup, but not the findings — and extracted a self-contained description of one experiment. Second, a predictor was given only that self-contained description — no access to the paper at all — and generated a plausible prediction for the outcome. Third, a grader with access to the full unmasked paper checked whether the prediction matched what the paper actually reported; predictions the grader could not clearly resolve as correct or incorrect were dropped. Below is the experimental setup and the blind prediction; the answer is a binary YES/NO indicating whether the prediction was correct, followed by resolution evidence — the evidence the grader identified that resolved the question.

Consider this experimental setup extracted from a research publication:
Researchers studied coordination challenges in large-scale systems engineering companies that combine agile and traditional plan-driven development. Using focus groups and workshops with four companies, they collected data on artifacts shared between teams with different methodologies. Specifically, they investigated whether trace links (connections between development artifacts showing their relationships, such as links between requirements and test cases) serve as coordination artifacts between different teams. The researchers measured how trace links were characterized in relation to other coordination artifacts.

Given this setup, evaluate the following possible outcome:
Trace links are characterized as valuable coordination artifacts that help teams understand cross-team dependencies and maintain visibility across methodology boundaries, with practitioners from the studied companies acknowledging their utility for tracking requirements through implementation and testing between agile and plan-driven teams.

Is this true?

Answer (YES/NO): NO